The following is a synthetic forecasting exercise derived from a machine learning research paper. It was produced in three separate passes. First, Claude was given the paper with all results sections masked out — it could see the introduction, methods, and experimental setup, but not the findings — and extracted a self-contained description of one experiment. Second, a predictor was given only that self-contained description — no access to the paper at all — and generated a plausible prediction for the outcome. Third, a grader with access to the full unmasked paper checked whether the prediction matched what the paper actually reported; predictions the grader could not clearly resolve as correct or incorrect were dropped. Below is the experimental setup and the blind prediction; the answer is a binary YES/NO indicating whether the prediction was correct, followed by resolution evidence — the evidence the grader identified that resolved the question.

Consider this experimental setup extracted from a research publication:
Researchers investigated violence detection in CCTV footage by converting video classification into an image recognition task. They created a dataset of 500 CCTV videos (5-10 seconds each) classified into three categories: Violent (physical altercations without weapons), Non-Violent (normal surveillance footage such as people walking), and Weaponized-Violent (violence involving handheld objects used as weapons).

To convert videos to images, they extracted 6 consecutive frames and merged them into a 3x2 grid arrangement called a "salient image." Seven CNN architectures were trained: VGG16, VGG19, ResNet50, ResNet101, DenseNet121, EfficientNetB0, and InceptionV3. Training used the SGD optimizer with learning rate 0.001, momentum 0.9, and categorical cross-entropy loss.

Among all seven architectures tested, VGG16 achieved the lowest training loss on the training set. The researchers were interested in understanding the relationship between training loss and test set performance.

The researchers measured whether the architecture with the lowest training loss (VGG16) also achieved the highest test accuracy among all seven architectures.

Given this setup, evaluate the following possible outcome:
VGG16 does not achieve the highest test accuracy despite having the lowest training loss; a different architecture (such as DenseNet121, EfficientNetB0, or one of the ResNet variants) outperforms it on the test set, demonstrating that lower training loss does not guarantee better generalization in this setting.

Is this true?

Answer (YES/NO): YES